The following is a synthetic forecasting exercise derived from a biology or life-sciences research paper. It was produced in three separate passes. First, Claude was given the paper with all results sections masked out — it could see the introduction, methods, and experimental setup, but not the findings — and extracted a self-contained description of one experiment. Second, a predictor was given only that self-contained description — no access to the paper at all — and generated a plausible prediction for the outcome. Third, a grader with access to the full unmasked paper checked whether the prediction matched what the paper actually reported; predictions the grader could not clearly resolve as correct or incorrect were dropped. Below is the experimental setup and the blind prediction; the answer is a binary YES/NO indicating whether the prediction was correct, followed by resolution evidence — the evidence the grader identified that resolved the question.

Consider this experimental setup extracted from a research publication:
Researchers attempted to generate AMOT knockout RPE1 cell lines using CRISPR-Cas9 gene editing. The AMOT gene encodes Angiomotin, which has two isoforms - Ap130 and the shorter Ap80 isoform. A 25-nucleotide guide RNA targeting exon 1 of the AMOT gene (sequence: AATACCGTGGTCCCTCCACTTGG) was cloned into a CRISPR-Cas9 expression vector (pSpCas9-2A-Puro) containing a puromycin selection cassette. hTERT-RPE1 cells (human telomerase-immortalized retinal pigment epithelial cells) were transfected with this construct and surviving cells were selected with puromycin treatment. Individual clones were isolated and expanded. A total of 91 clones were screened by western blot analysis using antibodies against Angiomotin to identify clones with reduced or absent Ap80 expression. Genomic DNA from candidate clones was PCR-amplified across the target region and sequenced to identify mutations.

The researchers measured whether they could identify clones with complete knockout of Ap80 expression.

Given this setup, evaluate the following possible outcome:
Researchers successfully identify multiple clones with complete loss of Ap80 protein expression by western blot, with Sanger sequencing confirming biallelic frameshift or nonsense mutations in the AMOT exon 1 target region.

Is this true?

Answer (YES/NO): NO